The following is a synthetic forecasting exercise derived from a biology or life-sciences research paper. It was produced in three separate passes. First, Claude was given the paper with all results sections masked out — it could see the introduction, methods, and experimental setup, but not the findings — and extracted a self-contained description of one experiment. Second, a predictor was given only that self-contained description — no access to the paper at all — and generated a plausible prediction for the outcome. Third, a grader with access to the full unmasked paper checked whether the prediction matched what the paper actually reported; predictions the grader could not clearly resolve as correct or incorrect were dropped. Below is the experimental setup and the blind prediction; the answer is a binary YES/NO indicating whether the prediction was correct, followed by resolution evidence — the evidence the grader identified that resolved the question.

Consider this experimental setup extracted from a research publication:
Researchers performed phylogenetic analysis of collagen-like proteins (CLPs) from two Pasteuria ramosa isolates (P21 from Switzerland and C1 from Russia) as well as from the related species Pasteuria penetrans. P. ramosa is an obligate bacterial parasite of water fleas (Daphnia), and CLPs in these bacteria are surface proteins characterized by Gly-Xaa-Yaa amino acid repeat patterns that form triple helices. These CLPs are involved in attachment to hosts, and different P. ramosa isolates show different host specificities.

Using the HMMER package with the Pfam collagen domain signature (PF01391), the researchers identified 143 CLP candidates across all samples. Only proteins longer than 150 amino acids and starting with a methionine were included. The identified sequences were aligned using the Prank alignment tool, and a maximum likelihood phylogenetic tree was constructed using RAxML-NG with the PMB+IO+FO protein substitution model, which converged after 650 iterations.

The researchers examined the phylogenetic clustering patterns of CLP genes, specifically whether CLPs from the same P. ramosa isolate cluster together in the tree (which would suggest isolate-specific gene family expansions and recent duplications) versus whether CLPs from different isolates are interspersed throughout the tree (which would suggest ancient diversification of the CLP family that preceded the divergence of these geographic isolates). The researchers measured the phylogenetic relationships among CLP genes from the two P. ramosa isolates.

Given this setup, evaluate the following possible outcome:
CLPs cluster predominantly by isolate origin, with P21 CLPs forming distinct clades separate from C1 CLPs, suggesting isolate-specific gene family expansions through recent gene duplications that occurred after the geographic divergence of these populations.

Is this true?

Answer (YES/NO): NO